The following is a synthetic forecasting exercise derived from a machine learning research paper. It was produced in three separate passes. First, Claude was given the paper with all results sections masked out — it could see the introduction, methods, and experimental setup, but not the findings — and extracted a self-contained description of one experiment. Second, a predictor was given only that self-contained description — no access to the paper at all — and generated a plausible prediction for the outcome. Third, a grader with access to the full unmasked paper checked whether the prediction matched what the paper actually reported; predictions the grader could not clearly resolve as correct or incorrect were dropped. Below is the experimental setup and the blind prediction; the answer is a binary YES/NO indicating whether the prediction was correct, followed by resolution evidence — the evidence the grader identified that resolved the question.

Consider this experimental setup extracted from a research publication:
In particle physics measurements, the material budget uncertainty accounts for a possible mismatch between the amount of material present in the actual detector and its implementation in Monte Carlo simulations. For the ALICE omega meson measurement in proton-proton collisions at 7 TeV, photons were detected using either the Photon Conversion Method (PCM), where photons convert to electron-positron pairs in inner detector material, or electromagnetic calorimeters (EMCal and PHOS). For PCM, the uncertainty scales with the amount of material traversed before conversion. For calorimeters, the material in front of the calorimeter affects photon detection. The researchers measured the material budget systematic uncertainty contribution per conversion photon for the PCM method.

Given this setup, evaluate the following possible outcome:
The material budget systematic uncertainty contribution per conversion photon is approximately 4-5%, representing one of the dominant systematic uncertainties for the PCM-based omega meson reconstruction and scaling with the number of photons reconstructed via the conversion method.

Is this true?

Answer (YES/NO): YES